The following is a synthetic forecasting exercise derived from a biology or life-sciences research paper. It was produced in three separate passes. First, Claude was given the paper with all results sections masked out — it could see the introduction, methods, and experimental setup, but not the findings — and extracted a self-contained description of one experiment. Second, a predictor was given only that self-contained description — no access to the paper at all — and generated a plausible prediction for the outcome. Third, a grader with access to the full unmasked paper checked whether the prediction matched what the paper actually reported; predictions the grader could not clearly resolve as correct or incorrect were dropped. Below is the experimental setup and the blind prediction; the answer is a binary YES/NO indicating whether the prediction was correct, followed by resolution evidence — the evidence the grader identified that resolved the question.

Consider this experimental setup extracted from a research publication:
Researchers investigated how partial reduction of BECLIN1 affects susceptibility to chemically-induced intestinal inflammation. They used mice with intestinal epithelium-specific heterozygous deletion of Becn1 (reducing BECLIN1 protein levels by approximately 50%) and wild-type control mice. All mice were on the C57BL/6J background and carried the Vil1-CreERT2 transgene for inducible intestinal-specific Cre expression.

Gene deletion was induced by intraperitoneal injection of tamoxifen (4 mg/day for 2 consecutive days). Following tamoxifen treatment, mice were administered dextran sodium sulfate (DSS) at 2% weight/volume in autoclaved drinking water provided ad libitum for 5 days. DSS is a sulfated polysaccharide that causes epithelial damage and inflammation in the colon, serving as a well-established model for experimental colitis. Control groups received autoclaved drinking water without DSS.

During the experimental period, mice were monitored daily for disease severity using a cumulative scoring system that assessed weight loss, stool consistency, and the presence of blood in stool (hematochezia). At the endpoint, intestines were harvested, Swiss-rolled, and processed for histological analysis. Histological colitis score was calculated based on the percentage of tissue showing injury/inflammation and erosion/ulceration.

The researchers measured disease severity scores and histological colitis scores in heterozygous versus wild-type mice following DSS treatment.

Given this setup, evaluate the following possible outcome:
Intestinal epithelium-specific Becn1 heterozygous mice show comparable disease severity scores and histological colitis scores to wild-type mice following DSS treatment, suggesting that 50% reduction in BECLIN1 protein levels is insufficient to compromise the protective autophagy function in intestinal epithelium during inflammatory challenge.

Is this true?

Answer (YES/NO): NO